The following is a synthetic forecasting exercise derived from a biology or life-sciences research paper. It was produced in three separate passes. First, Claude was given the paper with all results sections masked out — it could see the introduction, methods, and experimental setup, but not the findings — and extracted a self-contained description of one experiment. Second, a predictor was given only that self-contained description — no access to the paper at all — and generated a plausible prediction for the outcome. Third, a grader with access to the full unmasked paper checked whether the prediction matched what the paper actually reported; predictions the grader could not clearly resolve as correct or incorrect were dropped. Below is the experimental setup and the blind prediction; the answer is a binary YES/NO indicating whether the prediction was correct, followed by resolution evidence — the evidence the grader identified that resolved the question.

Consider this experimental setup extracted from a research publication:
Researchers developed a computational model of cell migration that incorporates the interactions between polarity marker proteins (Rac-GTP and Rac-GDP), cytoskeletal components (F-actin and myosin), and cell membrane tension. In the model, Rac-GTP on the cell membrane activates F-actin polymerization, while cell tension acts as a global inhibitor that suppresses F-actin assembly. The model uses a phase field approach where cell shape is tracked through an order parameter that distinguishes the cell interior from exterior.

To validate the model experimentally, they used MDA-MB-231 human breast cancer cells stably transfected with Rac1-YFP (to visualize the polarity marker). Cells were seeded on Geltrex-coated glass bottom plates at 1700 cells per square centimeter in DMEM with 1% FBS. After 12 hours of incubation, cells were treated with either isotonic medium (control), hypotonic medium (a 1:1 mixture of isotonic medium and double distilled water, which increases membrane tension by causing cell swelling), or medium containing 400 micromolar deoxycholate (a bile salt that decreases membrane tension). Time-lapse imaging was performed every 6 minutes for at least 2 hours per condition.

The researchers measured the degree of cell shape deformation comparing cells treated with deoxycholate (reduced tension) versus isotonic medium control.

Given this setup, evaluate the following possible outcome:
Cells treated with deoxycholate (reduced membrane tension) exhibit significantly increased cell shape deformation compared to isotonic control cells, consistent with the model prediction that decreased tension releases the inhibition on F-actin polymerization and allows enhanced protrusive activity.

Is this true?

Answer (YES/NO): YES